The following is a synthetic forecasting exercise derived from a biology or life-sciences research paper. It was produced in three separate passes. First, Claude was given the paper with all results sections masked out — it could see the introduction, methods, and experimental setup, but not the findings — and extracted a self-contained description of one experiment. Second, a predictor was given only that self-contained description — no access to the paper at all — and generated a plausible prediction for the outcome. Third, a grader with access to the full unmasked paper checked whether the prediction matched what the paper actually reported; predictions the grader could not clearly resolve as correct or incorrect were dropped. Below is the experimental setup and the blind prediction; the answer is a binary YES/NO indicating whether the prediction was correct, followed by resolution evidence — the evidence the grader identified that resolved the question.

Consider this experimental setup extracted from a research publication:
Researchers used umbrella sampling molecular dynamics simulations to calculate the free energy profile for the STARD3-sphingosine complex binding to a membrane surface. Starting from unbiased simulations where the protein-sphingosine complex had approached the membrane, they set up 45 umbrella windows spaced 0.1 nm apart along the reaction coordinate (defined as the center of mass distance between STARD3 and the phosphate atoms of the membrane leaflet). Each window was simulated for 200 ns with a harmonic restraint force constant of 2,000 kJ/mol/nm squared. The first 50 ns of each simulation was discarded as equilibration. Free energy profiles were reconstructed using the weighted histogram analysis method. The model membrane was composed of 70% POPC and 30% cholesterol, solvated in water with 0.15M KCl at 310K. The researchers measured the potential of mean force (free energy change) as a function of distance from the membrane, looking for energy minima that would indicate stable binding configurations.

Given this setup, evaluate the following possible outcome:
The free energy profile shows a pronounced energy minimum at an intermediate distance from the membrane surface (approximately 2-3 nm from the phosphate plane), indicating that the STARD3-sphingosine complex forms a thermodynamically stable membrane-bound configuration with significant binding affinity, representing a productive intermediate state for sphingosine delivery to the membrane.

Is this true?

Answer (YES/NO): YES